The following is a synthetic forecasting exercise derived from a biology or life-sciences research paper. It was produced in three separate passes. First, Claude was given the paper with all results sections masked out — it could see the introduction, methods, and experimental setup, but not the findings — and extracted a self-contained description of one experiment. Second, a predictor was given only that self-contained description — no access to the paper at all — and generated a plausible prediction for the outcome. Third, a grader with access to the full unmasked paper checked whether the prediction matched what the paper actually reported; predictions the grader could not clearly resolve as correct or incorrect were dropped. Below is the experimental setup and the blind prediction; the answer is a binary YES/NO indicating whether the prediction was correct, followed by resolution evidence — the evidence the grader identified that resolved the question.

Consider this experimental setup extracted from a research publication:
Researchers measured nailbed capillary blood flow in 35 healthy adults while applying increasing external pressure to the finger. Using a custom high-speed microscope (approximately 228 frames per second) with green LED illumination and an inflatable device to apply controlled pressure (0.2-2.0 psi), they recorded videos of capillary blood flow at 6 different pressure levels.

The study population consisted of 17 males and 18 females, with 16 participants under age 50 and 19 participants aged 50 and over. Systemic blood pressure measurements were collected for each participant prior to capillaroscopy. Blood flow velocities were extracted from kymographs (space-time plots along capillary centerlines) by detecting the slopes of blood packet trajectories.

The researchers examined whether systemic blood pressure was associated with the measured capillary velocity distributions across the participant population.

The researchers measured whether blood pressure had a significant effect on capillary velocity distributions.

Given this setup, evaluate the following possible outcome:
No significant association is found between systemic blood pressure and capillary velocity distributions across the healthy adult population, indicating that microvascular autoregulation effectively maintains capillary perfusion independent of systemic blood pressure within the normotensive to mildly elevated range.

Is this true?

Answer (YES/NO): YES